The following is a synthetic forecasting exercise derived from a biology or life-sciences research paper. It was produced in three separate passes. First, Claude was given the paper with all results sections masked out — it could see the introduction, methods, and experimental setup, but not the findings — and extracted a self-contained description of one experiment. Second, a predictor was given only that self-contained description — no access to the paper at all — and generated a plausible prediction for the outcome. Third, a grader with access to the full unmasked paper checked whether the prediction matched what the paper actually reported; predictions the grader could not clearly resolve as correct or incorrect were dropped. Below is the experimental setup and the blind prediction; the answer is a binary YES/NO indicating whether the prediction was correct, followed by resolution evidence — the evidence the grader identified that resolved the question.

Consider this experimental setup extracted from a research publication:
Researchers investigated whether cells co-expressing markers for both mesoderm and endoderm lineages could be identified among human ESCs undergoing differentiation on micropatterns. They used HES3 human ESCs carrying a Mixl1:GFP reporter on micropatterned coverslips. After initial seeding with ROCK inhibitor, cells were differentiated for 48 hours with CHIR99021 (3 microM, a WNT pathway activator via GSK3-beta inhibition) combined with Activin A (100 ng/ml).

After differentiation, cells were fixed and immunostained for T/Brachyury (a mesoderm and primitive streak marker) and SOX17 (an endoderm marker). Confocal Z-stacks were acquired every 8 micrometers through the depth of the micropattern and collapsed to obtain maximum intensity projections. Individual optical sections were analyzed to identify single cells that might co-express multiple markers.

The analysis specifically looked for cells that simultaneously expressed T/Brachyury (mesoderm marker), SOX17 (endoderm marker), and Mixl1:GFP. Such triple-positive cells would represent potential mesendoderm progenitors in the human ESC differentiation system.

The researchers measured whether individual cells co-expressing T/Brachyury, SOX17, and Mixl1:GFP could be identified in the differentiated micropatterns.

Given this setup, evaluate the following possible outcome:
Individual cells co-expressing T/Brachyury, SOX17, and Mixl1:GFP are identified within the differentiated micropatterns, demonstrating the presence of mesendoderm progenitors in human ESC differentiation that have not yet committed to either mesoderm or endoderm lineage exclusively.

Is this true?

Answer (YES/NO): NO